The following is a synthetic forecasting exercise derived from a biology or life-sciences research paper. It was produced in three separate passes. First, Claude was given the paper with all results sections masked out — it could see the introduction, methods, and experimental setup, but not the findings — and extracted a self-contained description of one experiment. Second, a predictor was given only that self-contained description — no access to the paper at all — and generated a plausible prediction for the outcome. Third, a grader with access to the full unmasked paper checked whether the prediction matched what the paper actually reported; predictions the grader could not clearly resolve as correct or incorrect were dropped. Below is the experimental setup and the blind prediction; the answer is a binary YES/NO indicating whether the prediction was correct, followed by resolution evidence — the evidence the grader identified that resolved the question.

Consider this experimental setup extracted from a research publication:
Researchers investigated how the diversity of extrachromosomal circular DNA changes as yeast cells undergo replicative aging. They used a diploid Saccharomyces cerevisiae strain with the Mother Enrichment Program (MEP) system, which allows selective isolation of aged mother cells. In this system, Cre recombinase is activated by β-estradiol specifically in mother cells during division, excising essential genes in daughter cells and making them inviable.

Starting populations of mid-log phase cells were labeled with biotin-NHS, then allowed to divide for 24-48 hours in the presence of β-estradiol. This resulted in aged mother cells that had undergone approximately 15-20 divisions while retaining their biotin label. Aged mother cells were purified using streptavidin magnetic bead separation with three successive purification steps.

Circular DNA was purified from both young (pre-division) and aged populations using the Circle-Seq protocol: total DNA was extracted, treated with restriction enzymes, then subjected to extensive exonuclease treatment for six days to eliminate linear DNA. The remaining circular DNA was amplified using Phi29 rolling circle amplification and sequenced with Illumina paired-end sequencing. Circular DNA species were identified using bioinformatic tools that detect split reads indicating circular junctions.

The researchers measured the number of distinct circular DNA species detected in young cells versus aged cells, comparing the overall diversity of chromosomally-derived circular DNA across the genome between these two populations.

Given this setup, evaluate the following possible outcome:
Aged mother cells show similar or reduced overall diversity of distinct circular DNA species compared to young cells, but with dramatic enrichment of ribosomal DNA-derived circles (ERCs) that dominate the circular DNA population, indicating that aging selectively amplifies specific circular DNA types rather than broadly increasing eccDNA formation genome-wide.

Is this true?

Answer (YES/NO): YES